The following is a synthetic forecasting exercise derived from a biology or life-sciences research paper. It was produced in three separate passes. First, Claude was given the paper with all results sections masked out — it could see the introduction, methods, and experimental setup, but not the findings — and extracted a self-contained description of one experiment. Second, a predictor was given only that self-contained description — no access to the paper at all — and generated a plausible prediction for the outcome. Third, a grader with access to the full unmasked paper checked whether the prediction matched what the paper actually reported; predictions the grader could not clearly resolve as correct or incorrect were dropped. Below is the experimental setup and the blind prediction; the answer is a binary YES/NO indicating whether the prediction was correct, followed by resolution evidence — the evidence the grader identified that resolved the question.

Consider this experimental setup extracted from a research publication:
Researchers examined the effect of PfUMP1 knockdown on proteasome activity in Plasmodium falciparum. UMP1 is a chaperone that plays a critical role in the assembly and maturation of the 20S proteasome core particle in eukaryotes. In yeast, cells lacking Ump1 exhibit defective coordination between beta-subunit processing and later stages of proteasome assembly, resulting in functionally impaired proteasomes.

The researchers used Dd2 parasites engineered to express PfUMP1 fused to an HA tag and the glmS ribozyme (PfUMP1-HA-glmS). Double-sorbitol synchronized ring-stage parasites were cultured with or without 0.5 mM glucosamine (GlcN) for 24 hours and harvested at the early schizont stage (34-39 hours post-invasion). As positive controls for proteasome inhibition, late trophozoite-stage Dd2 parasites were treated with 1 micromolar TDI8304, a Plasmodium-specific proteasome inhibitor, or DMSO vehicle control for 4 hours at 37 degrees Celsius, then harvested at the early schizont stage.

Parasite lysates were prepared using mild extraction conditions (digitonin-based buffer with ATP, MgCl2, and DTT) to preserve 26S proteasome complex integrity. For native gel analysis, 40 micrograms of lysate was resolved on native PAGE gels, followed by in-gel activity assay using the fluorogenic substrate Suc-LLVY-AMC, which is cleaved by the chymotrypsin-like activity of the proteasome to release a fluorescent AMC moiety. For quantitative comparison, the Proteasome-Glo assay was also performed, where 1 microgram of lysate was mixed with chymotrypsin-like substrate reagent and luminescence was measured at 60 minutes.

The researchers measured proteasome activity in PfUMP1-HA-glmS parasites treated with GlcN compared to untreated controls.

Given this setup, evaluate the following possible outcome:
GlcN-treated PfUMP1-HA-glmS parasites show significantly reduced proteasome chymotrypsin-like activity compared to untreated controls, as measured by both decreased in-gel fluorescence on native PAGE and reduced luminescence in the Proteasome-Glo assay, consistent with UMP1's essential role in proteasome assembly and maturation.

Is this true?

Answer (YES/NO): NO